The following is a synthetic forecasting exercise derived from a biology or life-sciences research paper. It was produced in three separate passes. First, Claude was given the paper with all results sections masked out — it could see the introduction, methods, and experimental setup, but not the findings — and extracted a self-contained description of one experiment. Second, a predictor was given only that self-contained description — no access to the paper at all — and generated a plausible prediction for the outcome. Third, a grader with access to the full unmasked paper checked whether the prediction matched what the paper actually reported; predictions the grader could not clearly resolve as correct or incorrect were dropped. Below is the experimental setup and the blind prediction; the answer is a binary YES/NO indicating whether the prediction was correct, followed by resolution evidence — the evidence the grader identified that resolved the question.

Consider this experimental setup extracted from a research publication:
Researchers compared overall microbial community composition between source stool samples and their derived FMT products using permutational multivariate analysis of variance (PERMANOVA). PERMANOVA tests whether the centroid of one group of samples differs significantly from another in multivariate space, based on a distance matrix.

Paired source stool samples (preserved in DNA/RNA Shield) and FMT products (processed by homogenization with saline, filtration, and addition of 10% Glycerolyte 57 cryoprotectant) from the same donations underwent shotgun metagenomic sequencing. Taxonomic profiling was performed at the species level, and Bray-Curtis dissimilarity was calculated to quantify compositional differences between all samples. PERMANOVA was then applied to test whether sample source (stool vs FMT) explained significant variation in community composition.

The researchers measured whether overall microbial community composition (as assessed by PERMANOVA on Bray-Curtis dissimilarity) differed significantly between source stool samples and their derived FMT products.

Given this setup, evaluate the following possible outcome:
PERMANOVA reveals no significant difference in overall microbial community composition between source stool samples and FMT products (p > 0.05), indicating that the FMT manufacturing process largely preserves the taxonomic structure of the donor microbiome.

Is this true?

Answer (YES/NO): NO